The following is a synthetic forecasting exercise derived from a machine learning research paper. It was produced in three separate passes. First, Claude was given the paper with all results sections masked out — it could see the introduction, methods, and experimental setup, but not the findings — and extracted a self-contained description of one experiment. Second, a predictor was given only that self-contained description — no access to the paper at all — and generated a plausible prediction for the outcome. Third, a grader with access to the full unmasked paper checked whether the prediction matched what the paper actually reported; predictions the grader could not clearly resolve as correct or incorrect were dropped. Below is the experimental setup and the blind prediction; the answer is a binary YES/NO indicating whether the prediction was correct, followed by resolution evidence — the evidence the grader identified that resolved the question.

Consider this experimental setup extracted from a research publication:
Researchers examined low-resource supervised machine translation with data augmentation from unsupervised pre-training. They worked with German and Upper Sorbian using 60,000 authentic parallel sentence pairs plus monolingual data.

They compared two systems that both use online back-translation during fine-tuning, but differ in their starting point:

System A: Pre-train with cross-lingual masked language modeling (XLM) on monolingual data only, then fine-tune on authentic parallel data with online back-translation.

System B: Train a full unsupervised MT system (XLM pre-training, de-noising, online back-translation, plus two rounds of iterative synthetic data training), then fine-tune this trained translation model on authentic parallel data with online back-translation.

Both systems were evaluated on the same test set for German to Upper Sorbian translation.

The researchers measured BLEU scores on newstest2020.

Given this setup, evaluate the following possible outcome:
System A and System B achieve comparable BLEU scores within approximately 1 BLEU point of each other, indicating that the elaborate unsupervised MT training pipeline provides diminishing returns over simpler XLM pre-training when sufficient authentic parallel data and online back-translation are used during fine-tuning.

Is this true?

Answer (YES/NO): NO